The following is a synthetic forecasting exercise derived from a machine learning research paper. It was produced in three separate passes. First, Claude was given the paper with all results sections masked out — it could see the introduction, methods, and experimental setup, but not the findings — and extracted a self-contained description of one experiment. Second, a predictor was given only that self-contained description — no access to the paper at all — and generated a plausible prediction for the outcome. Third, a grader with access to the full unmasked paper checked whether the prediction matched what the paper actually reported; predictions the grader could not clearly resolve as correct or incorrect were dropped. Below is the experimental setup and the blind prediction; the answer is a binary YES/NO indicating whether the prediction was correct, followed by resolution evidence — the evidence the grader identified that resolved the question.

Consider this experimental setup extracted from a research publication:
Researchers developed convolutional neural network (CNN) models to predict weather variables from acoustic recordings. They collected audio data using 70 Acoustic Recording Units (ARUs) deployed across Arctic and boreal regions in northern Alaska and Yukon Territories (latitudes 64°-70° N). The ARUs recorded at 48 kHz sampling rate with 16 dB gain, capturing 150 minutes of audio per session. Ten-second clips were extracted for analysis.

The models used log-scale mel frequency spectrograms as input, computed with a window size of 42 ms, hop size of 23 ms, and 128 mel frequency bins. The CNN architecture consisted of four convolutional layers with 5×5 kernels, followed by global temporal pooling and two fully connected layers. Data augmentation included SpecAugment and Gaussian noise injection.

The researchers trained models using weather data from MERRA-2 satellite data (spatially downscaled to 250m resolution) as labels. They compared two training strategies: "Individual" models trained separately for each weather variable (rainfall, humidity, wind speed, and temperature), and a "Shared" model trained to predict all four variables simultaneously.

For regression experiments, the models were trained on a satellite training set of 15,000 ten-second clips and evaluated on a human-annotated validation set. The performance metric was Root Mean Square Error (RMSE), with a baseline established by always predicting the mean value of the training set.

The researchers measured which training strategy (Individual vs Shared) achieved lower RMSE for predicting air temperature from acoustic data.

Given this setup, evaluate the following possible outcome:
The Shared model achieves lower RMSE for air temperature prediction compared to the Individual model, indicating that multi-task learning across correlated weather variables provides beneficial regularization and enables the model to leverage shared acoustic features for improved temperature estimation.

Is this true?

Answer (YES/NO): NO